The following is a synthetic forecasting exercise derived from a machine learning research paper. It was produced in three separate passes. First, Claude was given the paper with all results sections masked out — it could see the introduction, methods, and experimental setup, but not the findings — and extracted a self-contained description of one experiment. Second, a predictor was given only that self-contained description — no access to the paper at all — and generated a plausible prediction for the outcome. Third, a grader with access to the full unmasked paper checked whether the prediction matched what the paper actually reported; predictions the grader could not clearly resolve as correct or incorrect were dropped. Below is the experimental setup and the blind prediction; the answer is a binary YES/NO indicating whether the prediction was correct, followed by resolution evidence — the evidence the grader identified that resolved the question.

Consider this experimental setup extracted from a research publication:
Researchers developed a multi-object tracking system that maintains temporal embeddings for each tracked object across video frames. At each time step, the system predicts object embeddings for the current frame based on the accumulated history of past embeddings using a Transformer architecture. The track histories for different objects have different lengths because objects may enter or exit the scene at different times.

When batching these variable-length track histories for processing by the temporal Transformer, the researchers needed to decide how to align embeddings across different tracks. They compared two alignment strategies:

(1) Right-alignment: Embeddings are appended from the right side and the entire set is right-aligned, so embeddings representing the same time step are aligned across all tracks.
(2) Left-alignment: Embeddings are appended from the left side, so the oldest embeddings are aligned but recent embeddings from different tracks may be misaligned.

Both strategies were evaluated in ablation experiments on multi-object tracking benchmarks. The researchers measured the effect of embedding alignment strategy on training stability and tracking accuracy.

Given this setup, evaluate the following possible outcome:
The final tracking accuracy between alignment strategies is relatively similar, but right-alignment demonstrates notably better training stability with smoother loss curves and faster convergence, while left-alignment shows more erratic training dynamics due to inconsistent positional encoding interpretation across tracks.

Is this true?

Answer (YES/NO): NO